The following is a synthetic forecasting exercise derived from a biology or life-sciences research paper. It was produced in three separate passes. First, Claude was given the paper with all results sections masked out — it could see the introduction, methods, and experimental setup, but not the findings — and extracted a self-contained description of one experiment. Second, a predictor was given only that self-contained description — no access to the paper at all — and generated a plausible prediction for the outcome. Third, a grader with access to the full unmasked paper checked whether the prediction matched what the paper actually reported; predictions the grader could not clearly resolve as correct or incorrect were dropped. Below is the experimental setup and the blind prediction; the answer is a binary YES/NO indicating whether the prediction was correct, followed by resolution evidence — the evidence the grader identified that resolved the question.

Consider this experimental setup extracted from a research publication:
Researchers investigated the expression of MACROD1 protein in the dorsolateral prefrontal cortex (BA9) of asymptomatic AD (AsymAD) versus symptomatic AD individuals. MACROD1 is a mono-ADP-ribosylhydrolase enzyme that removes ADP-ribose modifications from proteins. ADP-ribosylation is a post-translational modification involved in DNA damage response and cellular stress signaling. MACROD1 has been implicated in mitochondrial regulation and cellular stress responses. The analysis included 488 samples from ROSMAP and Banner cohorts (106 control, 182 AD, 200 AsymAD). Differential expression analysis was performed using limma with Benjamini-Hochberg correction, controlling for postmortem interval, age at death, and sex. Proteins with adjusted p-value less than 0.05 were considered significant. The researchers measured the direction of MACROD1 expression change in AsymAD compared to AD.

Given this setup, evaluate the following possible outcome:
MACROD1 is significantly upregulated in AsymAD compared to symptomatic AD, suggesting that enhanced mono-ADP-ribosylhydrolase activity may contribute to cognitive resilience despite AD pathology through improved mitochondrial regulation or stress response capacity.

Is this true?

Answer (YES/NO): NO